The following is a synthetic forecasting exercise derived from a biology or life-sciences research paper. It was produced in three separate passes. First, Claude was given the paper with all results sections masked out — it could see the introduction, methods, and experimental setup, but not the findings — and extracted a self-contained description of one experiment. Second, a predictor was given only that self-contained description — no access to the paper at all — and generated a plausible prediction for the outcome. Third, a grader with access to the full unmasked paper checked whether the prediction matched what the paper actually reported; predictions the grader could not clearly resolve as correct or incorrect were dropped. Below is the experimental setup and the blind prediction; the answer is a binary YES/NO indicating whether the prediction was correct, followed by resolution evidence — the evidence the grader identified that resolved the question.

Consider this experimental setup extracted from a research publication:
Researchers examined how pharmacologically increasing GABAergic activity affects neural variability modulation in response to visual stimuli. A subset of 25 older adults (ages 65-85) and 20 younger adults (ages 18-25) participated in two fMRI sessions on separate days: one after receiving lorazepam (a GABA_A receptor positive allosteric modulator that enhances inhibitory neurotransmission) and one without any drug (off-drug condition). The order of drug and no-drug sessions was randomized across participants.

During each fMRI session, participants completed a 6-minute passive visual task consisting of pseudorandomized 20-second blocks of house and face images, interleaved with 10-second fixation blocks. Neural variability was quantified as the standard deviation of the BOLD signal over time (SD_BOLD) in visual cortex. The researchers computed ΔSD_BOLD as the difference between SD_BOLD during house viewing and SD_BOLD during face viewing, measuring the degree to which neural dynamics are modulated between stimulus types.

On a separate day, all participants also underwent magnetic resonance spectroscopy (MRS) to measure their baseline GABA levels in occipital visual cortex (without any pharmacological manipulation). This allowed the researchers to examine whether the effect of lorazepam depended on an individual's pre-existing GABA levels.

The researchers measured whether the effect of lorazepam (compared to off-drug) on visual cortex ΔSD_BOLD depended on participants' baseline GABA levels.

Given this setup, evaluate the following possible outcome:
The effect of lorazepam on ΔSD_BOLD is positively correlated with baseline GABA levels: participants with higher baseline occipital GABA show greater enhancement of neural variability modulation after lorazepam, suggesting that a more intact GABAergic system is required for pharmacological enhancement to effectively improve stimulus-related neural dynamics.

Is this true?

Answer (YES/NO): NO